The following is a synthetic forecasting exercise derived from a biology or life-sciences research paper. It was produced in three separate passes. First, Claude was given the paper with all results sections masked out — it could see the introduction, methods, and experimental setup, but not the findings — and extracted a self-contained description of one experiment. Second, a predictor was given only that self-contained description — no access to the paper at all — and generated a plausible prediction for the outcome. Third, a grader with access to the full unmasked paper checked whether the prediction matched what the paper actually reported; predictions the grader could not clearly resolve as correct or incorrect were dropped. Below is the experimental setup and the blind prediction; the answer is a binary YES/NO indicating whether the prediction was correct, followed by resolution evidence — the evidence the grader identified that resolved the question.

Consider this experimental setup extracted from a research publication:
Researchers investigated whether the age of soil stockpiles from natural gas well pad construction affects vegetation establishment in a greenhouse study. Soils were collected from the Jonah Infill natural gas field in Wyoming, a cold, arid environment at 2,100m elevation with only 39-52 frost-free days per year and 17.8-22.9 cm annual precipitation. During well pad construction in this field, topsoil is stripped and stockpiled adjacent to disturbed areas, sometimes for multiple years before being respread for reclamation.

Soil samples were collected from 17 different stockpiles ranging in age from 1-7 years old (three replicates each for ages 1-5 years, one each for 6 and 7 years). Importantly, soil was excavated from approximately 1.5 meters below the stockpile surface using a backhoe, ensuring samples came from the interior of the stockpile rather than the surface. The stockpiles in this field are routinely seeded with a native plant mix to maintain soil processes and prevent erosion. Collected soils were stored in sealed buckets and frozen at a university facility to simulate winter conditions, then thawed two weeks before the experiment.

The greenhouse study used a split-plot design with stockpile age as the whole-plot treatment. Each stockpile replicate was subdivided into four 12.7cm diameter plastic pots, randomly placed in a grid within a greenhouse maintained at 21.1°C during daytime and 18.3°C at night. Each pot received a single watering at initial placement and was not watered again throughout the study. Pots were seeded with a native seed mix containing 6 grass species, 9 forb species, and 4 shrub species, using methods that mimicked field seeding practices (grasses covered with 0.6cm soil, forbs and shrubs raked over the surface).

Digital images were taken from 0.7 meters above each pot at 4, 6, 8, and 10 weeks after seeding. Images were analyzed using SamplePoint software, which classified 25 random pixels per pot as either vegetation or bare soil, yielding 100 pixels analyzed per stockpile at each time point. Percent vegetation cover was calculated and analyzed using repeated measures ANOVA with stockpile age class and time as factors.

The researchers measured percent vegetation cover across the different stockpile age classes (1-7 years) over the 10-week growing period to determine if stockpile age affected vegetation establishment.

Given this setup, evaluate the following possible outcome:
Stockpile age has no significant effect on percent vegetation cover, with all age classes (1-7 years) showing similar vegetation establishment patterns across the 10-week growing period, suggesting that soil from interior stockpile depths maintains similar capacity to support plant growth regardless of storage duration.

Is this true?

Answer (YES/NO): YES